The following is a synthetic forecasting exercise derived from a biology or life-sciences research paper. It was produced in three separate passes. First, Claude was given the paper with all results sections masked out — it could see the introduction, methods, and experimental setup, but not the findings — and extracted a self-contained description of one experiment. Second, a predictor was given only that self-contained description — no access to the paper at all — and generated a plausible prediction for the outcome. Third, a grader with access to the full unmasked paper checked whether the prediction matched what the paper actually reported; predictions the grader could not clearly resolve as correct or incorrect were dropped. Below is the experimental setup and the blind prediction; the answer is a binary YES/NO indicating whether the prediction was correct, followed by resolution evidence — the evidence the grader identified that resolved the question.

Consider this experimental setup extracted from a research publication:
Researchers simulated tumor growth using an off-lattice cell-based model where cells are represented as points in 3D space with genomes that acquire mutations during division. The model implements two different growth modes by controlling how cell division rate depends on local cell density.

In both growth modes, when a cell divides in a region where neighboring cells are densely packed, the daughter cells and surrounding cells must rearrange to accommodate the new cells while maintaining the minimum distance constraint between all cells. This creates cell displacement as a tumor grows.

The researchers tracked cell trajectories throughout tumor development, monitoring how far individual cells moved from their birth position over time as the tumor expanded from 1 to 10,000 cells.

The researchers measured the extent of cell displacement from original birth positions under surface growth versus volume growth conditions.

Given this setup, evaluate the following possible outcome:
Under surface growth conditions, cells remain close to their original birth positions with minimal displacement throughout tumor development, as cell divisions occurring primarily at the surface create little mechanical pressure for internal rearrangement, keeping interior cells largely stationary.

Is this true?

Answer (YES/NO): YES